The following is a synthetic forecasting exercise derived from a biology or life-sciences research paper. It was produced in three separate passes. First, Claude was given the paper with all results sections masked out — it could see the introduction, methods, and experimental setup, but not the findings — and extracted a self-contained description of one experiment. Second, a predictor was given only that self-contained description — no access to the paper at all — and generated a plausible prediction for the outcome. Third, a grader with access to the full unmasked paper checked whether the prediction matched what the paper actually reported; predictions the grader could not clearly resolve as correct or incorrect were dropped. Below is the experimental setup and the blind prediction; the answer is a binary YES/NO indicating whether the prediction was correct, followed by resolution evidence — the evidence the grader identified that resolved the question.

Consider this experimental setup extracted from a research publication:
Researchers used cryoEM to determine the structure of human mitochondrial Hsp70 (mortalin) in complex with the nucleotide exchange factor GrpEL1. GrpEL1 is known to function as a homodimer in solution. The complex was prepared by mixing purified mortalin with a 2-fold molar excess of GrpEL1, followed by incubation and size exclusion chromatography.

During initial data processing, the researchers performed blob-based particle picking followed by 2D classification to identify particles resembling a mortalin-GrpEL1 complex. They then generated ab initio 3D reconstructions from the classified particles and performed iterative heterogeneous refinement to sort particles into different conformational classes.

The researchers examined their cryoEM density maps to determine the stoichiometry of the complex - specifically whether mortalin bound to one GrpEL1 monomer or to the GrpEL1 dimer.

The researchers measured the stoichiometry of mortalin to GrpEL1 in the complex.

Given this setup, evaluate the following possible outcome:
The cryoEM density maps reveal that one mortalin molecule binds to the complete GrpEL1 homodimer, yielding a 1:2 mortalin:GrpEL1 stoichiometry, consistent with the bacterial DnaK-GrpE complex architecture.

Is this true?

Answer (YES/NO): YES